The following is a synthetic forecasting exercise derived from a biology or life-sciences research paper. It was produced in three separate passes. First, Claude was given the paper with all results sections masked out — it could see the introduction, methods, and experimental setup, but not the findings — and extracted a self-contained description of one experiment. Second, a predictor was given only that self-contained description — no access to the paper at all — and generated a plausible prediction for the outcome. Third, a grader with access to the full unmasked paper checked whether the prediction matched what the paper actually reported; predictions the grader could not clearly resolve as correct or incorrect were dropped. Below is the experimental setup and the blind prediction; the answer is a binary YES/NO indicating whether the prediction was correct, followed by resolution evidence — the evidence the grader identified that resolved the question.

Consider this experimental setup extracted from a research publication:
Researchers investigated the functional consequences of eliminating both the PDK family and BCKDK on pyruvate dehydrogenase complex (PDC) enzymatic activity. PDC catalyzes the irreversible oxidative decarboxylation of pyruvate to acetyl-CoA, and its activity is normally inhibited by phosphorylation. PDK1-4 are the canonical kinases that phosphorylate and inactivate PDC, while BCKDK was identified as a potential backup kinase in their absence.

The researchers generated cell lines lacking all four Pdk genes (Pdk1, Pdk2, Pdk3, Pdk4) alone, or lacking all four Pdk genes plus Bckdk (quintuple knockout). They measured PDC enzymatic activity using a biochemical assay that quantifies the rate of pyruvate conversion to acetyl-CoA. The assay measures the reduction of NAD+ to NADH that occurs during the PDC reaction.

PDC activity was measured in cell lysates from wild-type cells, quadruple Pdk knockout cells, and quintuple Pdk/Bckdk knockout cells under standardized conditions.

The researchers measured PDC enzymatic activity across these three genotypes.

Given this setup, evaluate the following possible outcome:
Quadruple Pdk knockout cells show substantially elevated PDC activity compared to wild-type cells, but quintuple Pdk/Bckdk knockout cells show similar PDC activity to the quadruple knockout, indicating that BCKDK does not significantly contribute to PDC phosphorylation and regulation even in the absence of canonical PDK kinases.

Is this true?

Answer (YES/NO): NO